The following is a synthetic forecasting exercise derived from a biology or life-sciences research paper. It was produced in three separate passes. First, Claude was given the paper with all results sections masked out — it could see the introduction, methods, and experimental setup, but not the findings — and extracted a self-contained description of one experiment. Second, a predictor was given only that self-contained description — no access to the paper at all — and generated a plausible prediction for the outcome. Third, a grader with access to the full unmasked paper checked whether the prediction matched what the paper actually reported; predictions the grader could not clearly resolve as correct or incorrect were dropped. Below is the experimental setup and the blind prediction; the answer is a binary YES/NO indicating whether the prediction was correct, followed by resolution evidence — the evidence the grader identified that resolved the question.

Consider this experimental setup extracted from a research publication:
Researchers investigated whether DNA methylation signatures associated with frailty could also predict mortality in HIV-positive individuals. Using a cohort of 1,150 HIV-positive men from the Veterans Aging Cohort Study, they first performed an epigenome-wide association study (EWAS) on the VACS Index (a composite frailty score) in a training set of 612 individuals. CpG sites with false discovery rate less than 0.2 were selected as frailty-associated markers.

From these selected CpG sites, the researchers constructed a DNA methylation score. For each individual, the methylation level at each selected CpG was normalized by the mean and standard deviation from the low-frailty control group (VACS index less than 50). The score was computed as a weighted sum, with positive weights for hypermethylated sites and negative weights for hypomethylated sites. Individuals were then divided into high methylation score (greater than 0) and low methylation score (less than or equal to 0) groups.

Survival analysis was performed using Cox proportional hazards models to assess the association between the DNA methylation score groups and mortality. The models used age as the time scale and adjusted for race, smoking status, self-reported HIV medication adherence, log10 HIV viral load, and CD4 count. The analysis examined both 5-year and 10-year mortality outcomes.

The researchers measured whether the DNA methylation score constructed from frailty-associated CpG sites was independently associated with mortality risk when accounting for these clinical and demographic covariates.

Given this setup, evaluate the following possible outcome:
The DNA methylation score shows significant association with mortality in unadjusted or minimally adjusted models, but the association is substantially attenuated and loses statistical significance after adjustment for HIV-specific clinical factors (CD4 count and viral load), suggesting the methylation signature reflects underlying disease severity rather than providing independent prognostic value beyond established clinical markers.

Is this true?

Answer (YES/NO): NO